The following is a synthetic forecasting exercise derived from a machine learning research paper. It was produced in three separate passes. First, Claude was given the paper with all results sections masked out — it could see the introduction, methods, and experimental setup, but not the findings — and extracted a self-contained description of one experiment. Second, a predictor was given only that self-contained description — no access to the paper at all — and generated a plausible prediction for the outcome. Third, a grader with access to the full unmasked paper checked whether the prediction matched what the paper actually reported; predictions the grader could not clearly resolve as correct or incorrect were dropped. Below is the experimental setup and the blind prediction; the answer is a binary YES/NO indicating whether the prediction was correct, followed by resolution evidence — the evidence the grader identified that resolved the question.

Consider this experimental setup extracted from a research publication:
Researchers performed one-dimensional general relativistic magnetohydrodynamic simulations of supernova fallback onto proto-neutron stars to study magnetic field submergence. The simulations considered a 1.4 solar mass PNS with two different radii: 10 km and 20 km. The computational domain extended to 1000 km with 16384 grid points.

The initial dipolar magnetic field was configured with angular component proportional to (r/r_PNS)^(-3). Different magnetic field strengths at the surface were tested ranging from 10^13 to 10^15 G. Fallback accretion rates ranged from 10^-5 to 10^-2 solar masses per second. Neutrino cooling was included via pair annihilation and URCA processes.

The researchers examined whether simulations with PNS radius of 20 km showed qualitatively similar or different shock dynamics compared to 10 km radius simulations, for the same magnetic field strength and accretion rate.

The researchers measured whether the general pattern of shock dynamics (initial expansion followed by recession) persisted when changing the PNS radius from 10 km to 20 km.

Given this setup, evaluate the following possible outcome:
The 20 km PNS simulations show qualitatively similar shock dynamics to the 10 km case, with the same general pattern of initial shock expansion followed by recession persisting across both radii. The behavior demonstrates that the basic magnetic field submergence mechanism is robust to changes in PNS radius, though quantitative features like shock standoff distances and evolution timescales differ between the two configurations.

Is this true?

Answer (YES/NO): YES